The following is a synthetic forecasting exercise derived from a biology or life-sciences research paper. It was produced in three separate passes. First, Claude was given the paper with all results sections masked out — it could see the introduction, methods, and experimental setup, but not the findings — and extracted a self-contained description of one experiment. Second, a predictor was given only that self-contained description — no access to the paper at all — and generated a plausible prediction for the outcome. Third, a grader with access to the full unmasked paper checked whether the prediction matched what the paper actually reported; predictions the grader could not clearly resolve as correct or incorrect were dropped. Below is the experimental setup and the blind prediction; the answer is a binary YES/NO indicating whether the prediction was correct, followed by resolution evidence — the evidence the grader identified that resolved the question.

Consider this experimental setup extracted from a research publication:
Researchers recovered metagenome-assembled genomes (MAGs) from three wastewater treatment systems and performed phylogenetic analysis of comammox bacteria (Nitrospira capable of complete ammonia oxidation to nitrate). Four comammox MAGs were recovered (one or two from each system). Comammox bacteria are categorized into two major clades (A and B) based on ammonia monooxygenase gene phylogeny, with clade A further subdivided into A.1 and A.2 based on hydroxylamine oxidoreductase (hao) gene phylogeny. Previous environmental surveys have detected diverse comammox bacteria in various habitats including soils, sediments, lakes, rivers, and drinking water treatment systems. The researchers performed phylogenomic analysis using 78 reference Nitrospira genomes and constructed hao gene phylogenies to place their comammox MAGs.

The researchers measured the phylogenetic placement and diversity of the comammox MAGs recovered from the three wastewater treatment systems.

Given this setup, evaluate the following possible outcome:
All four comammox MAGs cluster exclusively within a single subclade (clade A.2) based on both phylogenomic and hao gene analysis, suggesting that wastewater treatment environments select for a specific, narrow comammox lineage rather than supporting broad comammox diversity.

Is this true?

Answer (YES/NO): NO